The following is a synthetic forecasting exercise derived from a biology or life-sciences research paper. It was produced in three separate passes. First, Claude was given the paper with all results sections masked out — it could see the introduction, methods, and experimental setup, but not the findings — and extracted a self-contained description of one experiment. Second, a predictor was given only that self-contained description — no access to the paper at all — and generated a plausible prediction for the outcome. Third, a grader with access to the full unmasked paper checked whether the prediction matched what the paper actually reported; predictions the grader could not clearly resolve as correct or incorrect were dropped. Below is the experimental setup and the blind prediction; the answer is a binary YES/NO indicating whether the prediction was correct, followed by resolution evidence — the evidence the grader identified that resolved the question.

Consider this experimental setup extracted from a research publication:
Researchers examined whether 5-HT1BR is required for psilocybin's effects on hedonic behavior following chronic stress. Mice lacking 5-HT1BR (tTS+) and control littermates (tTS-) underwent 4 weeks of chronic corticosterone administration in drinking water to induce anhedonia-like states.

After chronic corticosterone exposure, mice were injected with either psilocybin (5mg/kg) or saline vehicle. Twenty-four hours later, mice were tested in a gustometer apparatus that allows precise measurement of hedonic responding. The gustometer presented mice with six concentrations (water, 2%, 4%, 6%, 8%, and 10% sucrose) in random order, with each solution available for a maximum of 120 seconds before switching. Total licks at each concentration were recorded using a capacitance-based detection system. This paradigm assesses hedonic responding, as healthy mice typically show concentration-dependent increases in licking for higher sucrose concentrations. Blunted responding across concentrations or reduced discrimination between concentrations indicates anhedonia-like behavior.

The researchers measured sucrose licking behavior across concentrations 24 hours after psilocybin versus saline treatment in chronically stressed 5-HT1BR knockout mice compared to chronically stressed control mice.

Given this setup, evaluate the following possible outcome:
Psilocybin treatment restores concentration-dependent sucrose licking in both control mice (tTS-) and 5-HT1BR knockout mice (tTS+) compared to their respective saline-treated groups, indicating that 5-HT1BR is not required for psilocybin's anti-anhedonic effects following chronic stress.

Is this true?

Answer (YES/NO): NO